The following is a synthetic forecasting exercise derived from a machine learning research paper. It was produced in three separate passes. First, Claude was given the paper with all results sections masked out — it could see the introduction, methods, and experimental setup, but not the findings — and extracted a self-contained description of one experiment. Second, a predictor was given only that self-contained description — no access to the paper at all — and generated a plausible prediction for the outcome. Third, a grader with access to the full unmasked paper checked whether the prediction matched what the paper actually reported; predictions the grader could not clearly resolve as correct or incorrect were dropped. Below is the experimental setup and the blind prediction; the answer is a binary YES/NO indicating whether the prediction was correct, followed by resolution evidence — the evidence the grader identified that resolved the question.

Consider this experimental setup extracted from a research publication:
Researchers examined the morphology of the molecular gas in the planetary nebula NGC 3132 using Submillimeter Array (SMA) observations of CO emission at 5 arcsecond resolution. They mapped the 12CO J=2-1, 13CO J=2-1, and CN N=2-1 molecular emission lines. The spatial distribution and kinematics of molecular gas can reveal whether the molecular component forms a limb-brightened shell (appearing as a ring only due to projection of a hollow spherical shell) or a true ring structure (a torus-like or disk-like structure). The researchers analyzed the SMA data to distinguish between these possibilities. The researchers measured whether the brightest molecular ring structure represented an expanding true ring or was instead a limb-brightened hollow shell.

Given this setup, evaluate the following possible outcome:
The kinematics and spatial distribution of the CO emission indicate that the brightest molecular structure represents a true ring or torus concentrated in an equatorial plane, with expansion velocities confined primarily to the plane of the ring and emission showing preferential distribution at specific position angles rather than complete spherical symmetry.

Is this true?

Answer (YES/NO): YES